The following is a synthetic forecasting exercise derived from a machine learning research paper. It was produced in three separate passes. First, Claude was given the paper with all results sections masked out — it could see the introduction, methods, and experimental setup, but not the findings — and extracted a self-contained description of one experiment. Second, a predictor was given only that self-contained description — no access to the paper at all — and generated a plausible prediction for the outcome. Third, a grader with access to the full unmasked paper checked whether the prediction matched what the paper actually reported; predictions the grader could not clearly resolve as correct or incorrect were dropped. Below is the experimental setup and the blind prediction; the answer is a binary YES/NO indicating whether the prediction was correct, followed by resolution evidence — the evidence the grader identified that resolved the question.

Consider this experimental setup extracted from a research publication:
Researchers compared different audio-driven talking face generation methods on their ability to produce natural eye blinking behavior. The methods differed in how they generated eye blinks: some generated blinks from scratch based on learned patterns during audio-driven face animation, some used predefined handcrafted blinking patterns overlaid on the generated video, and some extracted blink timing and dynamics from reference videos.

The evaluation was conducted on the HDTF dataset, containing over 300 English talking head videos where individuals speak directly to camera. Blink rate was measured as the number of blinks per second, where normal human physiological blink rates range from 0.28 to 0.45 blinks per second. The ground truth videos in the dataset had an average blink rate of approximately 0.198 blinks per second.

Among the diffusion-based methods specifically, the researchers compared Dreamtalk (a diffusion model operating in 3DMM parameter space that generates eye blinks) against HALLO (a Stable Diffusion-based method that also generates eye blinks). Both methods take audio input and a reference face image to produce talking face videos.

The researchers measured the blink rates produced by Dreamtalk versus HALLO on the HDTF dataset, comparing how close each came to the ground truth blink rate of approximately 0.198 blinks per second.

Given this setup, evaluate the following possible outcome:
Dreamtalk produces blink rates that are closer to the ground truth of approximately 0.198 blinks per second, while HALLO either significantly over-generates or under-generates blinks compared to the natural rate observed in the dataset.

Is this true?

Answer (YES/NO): NO